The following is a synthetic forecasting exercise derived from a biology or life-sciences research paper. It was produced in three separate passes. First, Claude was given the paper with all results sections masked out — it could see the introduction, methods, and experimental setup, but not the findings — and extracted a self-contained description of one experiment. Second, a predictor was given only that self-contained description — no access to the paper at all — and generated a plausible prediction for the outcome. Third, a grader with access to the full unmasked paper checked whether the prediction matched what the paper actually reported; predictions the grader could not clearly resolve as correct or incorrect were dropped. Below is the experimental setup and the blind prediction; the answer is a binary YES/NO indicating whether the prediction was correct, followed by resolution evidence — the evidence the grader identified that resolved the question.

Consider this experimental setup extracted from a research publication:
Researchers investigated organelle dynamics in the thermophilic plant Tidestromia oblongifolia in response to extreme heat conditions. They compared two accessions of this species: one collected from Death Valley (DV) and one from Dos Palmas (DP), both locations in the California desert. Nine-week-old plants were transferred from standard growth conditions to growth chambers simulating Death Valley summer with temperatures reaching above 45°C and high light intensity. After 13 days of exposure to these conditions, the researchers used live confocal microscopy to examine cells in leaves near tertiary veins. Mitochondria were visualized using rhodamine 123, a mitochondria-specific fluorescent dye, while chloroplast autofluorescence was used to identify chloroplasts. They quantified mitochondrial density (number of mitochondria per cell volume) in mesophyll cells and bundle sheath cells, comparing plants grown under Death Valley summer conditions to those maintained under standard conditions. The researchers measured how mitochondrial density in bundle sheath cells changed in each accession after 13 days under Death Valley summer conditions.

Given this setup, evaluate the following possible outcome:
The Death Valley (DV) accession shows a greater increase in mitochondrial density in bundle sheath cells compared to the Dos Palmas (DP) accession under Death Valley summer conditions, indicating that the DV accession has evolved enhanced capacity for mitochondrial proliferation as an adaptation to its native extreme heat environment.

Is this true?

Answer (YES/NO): YES